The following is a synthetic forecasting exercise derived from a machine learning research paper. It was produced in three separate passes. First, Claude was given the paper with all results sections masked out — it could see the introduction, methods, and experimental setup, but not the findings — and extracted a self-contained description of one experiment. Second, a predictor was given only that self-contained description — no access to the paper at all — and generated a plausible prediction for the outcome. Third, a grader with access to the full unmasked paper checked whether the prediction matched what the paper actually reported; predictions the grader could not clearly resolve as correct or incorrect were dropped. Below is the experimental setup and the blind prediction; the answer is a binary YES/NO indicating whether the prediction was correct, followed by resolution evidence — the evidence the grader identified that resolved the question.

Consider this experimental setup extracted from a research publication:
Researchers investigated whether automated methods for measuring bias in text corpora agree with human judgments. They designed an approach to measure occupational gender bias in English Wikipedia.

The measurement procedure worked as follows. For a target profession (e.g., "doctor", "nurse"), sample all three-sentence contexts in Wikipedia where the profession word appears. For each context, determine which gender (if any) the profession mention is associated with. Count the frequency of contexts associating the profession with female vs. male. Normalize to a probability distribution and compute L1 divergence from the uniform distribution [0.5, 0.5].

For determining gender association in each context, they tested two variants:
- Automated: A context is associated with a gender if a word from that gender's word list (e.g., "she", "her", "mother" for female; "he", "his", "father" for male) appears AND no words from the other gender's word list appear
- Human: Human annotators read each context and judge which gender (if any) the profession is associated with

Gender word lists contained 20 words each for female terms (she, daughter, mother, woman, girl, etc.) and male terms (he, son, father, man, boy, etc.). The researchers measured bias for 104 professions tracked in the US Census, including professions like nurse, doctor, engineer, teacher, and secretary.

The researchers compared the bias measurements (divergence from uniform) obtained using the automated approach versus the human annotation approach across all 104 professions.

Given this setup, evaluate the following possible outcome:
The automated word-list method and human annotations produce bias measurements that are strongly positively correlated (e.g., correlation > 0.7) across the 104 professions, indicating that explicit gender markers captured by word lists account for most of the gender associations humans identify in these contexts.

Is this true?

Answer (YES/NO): NO